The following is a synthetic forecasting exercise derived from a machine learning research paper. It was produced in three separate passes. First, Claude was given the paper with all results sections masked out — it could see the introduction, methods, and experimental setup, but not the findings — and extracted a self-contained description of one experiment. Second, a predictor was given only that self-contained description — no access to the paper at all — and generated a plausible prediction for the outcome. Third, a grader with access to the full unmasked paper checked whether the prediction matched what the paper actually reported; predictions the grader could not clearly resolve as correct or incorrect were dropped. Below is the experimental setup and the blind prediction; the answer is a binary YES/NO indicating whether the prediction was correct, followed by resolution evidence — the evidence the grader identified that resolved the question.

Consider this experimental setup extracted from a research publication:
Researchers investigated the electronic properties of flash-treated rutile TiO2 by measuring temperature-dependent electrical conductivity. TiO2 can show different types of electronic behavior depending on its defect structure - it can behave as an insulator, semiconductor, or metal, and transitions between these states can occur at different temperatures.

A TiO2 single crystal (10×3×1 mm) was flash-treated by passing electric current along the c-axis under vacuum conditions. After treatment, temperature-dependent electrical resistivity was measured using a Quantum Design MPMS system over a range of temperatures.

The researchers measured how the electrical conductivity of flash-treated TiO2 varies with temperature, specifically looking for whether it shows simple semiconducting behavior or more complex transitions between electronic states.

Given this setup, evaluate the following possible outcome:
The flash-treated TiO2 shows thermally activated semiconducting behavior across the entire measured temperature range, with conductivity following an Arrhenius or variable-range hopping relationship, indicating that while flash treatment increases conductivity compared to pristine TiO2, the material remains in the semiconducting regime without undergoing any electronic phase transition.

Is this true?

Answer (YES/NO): NO